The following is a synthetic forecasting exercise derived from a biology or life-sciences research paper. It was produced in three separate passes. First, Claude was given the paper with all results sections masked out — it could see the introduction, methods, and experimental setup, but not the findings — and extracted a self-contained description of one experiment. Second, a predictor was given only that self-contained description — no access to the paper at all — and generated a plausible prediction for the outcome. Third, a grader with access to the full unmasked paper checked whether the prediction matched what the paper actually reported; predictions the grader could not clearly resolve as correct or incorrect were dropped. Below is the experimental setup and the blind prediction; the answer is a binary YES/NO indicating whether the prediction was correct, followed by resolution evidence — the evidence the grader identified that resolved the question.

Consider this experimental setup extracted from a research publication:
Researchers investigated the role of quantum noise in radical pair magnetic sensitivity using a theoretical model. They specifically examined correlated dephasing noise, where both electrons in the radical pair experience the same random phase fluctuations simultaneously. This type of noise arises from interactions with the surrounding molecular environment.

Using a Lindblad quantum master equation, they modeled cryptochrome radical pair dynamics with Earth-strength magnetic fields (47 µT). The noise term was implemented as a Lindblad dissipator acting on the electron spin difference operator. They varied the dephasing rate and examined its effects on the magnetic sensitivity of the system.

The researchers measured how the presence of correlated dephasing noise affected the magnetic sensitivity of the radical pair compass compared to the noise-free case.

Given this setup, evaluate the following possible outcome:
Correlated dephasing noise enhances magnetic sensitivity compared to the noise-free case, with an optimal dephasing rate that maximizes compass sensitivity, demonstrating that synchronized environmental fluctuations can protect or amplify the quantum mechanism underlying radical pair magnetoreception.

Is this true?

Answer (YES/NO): NO